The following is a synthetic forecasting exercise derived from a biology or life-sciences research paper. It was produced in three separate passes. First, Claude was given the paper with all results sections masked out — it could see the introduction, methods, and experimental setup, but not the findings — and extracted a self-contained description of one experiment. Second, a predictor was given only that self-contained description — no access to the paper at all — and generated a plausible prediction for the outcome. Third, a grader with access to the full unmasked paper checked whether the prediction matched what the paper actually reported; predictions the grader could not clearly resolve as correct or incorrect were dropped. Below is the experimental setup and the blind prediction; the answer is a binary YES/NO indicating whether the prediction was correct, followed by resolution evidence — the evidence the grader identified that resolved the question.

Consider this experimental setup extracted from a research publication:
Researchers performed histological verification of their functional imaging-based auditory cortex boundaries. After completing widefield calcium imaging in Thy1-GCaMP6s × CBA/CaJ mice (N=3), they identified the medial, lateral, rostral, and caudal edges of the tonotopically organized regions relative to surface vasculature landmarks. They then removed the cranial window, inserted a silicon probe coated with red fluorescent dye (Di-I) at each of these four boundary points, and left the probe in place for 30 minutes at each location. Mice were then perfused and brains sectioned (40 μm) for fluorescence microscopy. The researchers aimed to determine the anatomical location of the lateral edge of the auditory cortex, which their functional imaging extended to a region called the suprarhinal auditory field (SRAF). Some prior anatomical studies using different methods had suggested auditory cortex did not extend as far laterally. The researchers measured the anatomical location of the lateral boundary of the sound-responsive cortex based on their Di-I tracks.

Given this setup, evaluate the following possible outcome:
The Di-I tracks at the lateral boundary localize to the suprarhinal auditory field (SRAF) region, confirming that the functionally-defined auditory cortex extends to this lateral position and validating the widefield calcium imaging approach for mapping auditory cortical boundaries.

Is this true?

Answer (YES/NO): YES